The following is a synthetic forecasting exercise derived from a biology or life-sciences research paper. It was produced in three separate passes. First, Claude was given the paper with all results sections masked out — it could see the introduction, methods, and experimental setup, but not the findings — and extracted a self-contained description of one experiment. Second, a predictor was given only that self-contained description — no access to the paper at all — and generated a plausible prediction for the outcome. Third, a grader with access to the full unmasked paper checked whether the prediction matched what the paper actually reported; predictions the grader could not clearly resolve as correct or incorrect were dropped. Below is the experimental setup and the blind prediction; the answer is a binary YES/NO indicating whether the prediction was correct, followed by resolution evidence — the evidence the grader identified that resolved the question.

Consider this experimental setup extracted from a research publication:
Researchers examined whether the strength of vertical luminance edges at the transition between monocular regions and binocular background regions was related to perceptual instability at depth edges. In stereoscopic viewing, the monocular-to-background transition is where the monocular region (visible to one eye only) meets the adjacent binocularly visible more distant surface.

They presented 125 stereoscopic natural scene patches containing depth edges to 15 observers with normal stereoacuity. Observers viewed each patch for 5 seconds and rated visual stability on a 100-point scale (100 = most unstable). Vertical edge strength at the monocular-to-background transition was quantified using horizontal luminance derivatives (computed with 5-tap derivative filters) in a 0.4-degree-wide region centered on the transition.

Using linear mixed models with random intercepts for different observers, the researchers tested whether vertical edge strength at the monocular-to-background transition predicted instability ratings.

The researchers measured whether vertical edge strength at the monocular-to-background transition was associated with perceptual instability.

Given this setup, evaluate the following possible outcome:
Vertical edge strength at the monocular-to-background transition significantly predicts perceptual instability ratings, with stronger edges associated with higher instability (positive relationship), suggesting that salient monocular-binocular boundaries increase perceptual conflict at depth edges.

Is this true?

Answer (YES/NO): YES